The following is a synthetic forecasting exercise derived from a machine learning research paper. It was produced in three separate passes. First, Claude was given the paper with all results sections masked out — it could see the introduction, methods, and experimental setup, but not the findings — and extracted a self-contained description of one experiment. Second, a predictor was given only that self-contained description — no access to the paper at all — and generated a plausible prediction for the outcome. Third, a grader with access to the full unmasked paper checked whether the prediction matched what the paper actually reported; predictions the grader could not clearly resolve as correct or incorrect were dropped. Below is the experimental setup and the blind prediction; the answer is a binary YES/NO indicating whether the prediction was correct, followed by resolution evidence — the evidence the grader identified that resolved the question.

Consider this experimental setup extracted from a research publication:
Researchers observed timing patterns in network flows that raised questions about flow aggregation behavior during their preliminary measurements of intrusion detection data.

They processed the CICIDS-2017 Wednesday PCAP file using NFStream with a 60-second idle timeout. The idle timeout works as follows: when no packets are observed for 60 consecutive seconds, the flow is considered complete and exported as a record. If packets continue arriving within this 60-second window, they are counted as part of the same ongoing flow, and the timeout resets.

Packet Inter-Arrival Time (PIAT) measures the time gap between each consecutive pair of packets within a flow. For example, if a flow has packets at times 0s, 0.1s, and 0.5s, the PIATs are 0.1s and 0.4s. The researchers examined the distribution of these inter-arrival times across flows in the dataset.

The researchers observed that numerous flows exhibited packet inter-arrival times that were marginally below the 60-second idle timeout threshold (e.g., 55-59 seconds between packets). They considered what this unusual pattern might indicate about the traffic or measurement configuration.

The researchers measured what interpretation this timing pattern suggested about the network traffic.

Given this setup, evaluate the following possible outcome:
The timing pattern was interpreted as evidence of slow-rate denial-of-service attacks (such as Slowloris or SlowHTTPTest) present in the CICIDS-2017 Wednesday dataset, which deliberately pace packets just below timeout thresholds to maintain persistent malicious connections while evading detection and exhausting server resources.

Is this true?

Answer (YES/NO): YES